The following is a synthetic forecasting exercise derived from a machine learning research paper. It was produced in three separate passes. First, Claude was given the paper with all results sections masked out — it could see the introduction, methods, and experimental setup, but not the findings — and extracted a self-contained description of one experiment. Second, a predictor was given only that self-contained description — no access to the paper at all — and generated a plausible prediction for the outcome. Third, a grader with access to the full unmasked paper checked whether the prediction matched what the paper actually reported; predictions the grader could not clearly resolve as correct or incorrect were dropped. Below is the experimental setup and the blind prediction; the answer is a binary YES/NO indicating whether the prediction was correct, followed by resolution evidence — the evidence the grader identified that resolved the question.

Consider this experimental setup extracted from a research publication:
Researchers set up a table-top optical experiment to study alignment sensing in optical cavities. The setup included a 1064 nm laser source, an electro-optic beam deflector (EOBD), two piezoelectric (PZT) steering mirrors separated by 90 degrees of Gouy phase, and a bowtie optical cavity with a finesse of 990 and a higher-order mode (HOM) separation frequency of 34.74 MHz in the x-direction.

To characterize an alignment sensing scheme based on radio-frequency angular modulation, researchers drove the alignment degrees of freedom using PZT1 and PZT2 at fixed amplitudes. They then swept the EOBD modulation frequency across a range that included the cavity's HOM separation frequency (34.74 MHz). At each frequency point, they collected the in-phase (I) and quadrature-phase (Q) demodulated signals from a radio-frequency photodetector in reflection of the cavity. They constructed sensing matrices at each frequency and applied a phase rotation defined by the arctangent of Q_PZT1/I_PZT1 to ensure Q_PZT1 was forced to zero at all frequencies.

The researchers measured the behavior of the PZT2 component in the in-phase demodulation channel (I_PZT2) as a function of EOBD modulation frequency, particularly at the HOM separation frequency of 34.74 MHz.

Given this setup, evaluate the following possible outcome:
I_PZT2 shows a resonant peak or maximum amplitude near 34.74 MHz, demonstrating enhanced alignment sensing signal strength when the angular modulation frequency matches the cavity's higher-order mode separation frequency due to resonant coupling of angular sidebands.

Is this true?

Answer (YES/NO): NO